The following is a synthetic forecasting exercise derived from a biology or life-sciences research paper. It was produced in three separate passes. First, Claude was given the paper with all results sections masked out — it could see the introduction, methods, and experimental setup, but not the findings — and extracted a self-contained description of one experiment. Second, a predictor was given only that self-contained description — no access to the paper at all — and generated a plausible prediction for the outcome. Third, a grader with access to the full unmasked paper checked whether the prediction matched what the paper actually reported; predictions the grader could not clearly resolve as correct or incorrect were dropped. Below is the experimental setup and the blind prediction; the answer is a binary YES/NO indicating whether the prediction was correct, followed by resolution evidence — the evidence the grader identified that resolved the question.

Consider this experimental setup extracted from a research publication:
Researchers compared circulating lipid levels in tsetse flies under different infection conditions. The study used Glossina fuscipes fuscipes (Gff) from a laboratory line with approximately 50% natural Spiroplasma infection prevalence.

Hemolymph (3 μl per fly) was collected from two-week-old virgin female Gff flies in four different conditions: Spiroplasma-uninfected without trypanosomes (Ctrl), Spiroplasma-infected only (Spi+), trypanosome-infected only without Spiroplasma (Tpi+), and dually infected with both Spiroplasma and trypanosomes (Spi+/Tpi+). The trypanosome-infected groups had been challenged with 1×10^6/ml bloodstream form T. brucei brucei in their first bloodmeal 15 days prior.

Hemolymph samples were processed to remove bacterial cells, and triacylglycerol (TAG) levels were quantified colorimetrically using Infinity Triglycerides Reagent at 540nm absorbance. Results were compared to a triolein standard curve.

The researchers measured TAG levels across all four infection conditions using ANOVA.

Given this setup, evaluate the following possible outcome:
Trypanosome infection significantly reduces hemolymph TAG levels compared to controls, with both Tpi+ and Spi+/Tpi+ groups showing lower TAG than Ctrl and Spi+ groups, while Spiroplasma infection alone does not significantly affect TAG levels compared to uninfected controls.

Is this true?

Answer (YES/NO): NO